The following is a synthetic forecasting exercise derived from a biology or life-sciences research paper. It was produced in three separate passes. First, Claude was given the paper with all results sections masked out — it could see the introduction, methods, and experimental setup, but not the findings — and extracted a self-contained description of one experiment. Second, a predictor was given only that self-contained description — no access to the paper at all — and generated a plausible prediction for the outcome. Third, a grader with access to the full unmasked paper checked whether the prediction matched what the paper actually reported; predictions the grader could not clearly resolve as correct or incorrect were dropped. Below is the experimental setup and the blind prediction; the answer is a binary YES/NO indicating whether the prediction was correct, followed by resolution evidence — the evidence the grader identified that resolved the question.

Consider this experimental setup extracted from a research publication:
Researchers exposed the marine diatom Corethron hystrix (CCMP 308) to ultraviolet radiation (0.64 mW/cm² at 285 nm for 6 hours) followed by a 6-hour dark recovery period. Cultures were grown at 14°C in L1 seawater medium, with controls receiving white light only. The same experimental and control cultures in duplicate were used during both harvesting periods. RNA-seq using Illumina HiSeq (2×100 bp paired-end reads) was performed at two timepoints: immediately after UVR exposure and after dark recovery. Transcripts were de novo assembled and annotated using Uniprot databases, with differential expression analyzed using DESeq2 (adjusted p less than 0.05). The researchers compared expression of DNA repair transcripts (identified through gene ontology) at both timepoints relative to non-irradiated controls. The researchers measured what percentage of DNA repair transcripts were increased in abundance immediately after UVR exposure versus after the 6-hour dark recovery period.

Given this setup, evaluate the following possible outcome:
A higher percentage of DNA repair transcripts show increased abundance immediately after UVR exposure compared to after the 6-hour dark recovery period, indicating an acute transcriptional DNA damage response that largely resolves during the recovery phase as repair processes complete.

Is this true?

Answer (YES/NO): NO